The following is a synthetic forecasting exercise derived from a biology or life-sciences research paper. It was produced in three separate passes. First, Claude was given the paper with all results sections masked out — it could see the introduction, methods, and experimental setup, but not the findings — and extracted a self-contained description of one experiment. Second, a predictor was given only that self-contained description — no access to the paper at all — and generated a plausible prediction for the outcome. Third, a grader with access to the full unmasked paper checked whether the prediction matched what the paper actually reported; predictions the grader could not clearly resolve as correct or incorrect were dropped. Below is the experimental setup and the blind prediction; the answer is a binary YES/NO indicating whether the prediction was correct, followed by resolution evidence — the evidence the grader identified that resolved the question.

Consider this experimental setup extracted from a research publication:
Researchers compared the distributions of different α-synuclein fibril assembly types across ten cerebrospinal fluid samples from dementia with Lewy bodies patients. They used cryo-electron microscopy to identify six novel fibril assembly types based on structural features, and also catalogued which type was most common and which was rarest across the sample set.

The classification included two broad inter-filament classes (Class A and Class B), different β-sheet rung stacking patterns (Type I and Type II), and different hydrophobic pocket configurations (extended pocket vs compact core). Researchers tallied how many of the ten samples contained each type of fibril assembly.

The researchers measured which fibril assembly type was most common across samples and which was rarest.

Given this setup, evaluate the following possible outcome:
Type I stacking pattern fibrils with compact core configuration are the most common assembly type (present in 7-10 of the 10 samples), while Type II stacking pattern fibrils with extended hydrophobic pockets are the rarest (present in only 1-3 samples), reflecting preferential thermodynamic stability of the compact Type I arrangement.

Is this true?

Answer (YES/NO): NO